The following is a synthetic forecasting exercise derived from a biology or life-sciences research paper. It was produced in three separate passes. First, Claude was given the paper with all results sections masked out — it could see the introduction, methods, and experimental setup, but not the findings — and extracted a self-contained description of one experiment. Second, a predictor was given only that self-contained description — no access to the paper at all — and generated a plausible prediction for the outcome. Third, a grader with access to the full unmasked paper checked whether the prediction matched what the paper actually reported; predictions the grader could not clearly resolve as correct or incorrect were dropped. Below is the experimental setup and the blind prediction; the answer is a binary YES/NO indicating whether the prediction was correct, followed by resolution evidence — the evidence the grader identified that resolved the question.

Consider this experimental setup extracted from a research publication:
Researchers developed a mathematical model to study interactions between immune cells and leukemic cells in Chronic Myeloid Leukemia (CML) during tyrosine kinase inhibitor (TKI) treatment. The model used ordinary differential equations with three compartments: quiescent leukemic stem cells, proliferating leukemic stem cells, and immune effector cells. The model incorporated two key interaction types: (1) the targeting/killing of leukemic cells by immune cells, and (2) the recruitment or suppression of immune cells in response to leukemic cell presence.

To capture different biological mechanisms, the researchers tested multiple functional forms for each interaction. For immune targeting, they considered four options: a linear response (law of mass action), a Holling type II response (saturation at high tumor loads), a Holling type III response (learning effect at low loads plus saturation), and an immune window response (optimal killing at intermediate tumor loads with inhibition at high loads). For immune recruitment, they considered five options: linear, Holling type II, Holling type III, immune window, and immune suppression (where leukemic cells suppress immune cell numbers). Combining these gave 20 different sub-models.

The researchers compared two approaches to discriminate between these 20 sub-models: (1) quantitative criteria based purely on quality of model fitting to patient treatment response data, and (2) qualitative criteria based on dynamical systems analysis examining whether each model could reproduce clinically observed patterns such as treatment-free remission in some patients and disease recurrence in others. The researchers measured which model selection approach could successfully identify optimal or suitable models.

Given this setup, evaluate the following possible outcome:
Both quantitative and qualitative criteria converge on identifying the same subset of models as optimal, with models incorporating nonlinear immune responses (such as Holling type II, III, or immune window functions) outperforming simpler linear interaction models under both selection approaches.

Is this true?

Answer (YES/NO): NO